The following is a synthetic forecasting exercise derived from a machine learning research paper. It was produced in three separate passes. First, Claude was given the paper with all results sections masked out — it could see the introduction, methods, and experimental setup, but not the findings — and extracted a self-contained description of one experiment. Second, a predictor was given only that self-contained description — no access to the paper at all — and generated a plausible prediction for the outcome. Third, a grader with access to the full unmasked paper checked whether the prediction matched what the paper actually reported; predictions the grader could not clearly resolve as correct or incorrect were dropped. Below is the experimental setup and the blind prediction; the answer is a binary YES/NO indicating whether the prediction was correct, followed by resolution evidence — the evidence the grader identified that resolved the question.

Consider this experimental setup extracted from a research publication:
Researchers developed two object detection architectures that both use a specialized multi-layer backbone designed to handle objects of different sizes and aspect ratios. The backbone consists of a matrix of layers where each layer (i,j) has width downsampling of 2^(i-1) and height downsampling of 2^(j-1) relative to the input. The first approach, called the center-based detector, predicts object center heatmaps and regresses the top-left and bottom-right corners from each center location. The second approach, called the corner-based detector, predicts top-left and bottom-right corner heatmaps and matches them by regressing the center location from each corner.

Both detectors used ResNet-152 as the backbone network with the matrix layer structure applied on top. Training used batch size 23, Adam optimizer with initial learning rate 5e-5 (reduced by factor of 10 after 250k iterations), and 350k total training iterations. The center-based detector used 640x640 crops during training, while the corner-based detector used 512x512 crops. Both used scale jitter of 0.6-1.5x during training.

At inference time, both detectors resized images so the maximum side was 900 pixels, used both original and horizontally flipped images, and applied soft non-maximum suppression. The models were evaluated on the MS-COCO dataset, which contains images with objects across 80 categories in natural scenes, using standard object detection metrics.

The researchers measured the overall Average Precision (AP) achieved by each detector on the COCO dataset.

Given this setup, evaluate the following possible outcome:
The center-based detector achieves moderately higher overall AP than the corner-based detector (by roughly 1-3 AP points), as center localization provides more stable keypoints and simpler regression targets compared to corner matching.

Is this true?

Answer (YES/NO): NO